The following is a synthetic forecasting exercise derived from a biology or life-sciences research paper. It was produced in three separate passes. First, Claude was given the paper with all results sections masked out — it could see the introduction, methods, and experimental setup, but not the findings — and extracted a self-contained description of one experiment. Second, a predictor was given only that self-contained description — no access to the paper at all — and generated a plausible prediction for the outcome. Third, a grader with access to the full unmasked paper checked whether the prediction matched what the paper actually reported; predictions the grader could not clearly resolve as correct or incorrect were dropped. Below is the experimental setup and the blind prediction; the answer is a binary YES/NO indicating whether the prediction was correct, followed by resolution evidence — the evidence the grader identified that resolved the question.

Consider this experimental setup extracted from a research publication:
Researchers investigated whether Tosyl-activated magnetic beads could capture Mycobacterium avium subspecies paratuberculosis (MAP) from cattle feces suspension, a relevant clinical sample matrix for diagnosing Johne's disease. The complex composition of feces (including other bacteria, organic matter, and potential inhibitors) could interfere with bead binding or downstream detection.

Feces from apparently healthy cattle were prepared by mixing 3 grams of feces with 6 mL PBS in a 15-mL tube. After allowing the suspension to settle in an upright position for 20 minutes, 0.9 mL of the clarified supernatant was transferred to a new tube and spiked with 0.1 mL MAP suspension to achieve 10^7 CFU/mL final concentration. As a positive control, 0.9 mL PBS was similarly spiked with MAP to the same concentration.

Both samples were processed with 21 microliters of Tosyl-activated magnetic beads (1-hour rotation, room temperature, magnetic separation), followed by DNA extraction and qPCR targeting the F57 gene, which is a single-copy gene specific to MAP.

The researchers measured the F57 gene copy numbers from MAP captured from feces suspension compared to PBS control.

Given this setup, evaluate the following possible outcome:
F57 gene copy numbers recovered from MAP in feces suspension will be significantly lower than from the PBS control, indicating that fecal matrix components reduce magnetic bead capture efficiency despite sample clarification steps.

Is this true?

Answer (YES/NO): YES